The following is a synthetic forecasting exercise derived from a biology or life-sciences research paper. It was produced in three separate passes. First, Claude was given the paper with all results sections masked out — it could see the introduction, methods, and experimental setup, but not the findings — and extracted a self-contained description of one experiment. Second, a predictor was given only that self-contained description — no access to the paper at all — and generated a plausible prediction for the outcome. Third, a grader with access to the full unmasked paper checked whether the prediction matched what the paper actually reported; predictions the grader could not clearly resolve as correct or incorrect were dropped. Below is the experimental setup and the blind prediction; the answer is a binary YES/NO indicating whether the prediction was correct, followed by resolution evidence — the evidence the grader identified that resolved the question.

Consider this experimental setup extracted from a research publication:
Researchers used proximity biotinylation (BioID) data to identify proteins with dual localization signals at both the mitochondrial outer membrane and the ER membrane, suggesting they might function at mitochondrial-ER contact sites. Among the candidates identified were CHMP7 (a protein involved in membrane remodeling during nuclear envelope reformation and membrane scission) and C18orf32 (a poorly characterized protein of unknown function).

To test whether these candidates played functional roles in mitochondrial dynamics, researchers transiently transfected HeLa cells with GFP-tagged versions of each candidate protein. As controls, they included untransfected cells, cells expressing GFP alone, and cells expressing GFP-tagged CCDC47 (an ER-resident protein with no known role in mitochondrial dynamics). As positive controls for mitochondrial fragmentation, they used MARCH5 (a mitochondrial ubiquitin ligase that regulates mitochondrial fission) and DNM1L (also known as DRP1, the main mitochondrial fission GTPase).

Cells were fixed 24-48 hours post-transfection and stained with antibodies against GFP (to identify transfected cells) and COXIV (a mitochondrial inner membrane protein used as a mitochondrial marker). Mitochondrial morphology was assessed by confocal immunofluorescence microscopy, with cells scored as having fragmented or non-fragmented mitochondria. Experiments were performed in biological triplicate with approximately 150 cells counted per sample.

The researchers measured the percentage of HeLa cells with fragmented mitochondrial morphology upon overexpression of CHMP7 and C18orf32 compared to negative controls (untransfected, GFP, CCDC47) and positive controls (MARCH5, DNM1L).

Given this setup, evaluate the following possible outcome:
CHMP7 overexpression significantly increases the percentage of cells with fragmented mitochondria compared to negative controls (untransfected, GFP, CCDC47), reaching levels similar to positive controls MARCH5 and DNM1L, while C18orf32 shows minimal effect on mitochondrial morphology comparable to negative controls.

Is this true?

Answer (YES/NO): NO